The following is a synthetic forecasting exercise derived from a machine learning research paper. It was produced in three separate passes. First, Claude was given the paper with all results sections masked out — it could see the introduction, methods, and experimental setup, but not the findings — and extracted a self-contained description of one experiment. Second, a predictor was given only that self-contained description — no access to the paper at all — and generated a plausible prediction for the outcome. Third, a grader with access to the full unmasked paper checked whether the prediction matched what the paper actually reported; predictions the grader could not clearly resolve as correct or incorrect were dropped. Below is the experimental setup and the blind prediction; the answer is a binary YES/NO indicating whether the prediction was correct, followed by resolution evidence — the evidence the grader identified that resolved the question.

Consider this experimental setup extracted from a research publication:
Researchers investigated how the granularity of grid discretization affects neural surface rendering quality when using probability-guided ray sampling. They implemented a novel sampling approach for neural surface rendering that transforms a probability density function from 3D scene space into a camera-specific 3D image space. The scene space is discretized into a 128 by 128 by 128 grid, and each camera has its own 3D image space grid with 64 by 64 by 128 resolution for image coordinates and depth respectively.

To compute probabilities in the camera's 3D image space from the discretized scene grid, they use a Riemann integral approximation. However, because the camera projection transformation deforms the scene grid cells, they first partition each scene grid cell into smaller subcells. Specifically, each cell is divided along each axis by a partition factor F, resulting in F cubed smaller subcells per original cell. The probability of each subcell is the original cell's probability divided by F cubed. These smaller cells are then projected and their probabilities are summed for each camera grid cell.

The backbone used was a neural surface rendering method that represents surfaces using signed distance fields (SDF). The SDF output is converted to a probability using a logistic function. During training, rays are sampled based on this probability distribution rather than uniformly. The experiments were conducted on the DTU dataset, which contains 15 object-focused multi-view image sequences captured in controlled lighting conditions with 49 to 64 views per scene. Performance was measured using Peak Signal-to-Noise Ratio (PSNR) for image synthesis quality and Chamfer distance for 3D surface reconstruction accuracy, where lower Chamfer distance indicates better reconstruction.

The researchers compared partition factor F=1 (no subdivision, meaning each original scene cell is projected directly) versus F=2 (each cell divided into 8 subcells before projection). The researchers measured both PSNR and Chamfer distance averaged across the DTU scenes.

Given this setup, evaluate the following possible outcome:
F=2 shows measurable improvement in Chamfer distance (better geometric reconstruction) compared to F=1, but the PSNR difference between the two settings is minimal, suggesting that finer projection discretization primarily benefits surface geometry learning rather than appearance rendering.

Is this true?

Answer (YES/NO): NO